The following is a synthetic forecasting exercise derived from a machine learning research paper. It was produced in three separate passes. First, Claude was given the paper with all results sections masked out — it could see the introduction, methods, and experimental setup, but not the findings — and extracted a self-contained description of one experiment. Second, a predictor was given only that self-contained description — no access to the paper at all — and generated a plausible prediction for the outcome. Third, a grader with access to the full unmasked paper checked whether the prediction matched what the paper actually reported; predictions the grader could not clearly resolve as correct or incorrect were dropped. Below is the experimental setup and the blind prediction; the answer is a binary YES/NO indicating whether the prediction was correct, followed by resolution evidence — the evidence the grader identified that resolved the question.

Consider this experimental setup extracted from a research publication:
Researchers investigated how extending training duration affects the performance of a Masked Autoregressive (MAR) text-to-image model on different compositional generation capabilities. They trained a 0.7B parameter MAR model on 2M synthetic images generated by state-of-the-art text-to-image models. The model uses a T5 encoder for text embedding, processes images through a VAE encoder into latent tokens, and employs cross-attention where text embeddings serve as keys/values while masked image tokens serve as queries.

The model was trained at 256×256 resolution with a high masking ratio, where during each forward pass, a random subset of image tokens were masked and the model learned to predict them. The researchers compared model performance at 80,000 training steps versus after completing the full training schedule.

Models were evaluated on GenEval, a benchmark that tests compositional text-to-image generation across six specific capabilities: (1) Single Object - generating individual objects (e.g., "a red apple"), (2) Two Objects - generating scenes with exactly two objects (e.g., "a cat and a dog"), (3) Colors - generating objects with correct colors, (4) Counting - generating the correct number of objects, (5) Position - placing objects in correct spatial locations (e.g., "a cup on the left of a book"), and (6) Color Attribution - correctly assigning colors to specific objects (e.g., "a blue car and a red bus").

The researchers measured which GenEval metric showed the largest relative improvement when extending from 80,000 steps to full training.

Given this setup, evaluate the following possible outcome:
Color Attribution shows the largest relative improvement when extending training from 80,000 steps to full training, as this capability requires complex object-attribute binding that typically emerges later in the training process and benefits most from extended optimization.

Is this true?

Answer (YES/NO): NO